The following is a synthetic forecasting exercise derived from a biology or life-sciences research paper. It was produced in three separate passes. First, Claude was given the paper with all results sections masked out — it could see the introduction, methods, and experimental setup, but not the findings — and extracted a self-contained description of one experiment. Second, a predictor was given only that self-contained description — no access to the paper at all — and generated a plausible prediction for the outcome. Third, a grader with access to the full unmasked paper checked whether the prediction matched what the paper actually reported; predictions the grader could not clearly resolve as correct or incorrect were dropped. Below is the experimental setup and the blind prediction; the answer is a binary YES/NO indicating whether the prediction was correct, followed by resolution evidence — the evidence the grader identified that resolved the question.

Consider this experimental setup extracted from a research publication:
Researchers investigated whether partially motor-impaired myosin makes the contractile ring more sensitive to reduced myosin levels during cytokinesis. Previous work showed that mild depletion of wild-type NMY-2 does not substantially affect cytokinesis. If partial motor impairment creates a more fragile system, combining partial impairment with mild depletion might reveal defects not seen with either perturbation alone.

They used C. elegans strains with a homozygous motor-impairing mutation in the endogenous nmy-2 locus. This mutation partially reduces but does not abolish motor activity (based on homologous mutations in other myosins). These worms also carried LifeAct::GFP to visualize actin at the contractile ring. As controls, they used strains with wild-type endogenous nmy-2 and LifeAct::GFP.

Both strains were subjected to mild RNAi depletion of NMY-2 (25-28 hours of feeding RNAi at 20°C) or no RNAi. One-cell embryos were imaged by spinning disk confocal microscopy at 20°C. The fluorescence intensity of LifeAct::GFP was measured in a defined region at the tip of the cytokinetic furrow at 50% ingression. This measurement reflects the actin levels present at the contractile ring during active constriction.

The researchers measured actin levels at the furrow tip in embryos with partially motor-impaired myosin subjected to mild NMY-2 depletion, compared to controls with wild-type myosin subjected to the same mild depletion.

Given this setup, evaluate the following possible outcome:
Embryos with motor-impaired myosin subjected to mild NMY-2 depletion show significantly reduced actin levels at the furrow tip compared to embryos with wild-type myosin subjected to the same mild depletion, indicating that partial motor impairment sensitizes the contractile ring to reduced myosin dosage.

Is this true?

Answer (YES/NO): NO